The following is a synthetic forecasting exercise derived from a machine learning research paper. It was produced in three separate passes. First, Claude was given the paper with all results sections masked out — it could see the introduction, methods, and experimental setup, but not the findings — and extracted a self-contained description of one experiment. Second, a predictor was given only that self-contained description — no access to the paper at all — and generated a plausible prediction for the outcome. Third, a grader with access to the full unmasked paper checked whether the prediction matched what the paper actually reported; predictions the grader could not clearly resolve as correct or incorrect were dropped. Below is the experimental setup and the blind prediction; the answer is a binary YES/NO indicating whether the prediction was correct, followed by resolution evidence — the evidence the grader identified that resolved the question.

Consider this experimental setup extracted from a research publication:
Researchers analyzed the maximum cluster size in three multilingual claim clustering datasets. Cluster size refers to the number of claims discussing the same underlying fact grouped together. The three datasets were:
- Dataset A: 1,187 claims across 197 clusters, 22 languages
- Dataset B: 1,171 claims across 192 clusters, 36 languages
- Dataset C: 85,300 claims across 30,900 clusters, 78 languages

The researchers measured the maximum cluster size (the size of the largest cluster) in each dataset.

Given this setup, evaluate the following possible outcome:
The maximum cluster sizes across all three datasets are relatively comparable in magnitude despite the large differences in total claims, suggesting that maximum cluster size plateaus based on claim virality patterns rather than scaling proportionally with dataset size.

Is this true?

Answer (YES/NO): YES